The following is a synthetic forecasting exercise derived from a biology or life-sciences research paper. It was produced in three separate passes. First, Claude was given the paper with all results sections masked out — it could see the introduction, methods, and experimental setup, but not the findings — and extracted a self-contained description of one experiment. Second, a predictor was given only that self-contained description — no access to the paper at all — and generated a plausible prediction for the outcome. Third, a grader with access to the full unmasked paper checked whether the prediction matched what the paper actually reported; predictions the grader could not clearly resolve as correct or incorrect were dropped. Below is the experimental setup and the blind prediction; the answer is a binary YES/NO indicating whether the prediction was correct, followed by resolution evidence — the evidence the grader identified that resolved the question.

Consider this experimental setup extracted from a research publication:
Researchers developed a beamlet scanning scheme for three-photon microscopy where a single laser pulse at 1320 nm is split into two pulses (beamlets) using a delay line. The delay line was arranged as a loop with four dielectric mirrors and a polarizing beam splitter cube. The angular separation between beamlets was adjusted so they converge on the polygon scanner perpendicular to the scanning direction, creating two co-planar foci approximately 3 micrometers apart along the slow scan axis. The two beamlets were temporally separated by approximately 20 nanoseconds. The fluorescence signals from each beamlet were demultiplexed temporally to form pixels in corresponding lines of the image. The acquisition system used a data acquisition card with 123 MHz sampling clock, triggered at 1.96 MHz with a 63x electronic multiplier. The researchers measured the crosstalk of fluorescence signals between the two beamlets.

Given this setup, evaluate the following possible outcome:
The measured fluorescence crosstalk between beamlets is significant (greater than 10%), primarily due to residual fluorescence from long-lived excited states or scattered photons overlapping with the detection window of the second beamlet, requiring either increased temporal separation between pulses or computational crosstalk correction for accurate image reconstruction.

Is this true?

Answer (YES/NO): NO